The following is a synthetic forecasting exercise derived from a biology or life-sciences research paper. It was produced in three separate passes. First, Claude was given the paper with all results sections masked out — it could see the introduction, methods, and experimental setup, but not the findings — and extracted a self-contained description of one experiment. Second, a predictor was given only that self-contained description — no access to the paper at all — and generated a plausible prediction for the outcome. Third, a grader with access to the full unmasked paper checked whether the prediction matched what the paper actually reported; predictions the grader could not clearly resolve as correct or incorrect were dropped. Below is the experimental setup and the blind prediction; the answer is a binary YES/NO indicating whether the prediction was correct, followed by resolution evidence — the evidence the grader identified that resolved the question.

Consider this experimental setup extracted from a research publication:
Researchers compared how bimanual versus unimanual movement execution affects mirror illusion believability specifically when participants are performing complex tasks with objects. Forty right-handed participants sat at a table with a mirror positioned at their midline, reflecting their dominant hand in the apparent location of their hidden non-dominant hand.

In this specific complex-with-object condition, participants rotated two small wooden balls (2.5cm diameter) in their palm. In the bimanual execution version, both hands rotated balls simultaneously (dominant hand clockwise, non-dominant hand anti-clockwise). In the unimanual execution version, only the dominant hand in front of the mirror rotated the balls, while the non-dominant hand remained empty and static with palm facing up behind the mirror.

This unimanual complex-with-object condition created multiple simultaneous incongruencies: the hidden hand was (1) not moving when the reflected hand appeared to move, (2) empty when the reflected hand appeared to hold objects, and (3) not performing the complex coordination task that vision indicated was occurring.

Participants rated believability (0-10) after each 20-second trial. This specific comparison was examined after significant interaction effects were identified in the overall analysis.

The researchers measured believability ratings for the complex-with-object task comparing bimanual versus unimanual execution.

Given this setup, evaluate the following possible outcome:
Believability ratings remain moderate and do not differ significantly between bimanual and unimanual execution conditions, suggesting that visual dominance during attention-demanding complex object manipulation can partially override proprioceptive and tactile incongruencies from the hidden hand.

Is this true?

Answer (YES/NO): NO